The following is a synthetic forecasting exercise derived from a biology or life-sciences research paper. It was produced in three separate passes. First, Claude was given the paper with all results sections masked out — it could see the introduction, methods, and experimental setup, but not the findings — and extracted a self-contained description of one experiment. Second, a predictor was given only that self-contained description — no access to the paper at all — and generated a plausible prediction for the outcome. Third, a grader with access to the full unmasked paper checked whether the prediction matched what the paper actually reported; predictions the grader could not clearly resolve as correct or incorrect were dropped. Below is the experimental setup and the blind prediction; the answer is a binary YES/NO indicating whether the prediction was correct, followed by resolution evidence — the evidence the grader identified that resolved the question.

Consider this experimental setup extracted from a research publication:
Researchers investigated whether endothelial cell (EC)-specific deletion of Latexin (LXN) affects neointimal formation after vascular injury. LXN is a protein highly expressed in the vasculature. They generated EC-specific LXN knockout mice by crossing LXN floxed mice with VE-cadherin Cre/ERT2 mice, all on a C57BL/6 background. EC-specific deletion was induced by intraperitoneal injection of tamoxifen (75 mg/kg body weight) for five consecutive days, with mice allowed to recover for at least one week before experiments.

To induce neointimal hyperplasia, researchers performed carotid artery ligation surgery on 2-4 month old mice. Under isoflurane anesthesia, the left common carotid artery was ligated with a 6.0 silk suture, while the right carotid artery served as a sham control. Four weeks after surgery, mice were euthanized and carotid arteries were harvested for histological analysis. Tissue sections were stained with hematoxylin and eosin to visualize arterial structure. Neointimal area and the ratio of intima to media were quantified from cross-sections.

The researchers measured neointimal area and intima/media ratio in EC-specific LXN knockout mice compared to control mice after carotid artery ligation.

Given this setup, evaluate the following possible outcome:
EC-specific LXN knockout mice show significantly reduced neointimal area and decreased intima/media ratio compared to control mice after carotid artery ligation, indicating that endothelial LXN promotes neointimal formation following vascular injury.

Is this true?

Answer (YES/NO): NO